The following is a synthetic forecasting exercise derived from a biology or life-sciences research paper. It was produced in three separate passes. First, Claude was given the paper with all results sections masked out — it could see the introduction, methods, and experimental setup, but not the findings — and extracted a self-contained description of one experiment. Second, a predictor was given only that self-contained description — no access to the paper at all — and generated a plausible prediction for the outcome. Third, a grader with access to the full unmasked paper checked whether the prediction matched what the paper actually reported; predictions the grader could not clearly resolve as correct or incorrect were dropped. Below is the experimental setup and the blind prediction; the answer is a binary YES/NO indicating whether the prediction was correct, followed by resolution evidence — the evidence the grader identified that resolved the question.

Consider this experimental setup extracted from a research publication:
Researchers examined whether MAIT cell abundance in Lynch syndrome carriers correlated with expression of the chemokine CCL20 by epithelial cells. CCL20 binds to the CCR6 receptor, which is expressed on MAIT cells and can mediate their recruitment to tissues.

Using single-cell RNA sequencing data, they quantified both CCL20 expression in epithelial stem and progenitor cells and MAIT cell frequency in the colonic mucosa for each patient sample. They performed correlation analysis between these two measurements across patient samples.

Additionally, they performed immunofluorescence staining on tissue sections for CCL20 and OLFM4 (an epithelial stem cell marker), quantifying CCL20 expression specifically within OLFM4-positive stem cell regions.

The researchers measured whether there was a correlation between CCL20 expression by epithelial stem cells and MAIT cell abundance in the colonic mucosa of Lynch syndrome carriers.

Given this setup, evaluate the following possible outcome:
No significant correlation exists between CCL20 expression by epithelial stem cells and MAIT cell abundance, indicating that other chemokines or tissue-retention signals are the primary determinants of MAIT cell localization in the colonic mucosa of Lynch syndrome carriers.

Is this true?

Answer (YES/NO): NO